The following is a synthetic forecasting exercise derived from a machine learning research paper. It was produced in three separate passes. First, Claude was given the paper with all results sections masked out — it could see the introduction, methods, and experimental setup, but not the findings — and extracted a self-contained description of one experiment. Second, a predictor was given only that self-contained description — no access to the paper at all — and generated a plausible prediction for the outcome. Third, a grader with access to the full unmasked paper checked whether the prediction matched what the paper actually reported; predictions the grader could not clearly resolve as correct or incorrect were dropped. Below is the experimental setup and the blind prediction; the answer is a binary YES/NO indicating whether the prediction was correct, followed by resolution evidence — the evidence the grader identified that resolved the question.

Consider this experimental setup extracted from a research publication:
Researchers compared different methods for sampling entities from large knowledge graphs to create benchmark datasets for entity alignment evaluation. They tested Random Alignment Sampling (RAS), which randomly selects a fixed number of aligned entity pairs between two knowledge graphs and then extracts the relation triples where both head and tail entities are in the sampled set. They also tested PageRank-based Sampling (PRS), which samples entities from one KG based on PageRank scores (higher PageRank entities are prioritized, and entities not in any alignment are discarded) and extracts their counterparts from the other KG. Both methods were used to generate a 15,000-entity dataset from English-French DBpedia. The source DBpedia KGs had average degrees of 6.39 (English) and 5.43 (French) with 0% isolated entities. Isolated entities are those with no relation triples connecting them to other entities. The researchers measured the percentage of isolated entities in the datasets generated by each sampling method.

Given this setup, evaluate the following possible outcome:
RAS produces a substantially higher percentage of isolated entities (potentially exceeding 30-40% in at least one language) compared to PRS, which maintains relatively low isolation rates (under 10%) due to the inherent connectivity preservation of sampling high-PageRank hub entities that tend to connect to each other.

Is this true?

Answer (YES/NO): NO